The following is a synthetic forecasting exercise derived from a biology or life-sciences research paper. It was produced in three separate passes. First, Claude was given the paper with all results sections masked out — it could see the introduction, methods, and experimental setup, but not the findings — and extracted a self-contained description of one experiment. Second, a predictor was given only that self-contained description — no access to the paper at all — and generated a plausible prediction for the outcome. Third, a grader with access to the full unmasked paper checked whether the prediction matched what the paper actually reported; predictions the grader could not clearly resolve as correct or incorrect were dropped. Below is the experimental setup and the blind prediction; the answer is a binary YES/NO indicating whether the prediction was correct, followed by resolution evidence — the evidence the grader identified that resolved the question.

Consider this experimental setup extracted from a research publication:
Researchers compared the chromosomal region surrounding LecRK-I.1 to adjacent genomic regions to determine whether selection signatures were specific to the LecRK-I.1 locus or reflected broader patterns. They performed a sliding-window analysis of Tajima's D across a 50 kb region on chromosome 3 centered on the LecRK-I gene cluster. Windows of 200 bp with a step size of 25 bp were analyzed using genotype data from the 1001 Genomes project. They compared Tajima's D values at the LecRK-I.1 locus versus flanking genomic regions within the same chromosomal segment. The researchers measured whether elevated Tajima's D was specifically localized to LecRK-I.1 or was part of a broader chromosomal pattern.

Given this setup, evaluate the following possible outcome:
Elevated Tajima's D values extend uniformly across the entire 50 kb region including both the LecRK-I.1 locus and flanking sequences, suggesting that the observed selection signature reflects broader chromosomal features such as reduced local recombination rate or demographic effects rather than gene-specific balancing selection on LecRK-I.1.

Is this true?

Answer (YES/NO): NO